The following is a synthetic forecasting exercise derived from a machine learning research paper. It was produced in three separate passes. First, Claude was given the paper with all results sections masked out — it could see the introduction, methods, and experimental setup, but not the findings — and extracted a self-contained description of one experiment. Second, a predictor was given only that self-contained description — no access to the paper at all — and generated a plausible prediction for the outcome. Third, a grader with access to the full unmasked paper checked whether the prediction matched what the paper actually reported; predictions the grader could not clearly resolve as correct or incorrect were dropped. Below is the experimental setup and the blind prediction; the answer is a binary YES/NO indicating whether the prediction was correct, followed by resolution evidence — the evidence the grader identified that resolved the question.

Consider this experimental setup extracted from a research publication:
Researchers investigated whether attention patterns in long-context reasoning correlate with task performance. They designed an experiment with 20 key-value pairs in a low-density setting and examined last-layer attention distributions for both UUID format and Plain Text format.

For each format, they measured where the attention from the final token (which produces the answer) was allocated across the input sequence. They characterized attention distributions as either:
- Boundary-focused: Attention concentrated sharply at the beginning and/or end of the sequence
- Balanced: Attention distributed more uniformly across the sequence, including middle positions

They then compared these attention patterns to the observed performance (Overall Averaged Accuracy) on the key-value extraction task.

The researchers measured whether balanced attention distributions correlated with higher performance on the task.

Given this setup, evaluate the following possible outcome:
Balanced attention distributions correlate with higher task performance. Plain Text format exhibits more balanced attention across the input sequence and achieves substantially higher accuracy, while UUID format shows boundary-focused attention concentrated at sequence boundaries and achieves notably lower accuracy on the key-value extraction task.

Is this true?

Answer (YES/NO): NO